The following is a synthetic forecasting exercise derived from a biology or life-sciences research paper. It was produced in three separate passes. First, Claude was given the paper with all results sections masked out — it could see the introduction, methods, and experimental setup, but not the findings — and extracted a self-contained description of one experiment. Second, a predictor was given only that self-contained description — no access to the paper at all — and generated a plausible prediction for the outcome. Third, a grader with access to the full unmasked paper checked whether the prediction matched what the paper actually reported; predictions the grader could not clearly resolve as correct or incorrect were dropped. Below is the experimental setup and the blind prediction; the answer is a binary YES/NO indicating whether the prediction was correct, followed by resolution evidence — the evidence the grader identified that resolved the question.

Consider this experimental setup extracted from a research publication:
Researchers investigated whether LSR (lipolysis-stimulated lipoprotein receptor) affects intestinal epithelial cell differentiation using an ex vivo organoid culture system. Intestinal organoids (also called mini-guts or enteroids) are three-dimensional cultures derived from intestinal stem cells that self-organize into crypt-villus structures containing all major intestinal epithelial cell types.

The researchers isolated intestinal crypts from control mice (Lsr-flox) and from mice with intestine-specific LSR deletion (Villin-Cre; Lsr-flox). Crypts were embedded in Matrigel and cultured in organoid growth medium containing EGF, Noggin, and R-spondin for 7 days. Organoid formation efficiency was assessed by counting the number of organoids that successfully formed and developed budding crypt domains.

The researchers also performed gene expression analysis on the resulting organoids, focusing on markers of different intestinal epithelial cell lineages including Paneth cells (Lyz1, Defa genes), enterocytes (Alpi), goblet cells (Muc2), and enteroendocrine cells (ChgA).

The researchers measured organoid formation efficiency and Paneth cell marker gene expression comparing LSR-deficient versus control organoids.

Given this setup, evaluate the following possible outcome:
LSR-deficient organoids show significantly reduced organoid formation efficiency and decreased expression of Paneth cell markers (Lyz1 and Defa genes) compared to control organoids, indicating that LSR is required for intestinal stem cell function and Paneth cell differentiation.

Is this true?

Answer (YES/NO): YES